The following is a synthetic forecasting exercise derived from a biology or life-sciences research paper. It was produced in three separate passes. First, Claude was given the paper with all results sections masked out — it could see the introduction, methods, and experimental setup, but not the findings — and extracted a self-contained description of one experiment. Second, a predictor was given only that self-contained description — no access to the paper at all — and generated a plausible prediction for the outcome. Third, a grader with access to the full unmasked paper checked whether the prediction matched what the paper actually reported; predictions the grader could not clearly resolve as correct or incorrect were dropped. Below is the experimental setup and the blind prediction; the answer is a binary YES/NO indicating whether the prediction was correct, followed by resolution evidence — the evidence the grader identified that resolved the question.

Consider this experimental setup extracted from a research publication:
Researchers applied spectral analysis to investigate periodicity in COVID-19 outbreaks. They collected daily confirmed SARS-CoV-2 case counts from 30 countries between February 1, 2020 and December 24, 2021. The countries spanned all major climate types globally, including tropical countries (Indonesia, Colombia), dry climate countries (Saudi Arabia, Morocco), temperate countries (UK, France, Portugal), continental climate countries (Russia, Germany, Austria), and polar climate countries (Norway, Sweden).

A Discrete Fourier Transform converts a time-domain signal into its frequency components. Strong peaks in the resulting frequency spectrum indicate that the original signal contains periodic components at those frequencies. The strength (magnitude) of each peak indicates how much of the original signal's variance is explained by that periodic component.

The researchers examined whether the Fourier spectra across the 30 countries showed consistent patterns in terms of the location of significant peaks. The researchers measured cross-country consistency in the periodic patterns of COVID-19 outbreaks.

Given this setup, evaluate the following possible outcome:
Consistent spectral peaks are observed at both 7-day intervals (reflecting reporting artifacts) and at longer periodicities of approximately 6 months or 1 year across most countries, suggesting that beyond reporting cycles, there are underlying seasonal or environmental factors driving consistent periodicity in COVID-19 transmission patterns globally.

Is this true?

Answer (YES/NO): NO